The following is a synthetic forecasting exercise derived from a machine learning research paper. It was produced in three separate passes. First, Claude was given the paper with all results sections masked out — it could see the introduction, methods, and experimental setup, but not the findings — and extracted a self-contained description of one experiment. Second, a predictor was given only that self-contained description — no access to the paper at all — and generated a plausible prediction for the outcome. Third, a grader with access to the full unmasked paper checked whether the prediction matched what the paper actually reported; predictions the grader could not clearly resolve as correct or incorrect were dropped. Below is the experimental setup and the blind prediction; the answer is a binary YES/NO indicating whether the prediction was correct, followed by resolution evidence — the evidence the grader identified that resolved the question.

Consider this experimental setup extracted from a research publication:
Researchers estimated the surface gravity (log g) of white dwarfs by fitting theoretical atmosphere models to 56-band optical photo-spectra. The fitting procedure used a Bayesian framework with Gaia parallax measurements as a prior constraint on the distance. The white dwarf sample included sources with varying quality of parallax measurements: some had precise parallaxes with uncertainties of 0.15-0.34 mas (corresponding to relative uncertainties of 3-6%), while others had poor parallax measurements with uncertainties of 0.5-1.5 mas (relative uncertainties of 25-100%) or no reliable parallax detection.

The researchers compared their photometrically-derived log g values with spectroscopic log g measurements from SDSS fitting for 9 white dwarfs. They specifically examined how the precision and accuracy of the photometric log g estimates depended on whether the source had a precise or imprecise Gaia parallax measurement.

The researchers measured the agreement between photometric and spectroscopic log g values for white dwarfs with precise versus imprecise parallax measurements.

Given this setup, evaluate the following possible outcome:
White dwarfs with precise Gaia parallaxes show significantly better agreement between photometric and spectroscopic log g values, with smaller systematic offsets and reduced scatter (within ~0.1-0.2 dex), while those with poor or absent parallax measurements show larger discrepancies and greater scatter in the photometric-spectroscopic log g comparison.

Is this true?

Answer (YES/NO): YES